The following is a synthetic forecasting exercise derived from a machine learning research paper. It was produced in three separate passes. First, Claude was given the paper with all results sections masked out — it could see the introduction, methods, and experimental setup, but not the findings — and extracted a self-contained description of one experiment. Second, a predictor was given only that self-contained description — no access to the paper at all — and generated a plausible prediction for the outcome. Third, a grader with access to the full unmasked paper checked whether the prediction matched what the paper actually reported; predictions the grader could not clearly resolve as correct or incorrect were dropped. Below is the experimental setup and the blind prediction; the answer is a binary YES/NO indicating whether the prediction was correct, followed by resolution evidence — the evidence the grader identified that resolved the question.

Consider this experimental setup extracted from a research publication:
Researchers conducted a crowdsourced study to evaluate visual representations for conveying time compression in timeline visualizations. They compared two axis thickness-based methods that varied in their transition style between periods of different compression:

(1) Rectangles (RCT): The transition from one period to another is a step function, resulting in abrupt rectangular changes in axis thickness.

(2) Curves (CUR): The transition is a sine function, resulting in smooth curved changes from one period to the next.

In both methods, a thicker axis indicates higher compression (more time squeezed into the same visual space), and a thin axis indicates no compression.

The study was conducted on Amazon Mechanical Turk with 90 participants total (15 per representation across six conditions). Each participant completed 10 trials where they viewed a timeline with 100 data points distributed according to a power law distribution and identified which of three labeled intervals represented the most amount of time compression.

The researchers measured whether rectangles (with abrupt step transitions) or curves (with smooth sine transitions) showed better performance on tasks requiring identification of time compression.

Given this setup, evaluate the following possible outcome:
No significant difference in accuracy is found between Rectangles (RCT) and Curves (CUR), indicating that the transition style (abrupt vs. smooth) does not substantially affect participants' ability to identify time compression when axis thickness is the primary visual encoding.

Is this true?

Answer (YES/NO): YES